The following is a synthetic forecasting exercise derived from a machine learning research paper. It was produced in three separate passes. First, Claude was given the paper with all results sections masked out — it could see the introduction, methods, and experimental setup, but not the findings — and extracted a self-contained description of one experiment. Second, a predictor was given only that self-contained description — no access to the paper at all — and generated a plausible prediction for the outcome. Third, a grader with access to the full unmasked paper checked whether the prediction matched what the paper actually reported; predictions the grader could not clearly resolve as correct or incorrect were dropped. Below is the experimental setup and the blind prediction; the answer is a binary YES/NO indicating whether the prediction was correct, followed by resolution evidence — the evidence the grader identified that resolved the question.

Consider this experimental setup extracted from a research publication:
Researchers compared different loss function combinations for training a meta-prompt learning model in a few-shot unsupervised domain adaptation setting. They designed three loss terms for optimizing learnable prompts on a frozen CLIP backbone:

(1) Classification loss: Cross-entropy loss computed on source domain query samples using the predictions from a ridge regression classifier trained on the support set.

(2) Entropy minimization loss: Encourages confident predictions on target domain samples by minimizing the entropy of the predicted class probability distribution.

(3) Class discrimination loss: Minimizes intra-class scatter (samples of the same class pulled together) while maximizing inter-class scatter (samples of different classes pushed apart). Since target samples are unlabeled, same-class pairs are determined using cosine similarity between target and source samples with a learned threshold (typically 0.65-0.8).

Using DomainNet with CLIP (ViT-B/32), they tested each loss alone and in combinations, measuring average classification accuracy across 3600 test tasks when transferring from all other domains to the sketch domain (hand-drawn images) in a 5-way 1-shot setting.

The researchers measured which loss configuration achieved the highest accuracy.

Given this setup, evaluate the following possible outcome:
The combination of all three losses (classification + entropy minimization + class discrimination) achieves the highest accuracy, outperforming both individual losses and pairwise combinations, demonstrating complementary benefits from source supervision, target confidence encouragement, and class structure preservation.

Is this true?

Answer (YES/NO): YES